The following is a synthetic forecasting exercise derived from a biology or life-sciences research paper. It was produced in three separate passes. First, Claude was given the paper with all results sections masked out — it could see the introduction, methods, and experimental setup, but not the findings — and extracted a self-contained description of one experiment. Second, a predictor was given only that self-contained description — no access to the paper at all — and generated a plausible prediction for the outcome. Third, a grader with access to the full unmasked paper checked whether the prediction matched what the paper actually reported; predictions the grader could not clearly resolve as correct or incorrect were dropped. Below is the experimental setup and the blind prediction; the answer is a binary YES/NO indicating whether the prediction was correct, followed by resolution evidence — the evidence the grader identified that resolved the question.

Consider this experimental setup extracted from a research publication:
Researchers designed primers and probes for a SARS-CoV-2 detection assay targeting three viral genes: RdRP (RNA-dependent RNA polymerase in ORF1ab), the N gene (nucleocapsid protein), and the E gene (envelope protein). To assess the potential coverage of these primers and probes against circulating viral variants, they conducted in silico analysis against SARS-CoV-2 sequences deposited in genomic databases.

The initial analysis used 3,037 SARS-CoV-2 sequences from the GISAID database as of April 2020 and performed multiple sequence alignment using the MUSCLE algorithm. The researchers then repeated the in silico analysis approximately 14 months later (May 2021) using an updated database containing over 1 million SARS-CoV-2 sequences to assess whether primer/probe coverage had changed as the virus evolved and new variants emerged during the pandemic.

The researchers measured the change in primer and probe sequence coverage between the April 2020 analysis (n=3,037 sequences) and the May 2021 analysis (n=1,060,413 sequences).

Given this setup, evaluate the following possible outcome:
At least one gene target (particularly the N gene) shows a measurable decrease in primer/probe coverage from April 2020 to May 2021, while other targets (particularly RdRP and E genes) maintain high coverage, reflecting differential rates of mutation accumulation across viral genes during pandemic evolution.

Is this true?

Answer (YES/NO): NO